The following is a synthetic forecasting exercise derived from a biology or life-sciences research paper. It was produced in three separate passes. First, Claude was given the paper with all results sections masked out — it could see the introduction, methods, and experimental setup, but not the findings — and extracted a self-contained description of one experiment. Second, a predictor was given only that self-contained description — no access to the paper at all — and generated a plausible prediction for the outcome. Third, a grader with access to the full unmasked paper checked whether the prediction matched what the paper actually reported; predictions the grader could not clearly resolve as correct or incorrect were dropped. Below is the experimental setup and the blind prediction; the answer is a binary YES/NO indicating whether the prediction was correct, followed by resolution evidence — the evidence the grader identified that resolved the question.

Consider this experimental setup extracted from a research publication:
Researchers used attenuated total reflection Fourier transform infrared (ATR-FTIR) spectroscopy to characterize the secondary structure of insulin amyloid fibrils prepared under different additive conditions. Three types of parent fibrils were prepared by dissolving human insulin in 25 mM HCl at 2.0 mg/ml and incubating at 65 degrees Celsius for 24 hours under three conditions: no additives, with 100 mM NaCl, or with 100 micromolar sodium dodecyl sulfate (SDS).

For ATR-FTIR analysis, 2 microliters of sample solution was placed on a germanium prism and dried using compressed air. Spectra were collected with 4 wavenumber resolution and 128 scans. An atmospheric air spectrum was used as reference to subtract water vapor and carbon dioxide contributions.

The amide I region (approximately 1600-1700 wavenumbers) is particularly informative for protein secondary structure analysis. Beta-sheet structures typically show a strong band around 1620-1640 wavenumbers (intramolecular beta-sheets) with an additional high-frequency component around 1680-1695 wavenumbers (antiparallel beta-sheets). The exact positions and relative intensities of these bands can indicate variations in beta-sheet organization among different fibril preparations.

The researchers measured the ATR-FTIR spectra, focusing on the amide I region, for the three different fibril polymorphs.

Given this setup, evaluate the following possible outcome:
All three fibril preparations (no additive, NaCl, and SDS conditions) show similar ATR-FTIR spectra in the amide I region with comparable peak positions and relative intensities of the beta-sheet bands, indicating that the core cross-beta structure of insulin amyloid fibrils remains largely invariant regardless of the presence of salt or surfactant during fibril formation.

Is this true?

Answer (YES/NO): YES